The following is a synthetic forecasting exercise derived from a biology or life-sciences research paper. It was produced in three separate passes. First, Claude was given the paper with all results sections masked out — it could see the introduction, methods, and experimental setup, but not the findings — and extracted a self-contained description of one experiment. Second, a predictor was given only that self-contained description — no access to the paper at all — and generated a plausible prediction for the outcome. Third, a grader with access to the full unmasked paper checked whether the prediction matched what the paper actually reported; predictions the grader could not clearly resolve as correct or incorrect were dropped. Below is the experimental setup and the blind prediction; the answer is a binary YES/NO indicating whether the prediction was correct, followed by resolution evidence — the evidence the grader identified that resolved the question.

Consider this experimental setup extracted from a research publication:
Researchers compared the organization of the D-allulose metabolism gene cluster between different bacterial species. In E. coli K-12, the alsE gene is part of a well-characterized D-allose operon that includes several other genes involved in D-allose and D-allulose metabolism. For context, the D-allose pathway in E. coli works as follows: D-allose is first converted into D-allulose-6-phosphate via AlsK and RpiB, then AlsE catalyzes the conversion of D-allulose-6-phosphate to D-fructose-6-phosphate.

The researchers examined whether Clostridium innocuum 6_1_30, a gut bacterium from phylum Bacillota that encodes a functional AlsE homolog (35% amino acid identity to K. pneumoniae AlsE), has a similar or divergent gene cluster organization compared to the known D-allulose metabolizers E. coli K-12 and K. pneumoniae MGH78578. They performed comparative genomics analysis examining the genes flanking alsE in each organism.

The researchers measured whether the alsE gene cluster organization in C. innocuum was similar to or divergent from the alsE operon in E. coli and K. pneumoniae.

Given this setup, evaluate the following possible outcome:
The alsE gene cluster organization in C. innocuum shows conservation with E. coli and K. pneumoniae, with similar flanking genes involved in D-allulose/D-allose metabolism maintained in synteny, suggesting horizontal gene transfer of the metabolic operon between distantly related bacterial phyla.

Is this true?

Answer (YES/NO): NO